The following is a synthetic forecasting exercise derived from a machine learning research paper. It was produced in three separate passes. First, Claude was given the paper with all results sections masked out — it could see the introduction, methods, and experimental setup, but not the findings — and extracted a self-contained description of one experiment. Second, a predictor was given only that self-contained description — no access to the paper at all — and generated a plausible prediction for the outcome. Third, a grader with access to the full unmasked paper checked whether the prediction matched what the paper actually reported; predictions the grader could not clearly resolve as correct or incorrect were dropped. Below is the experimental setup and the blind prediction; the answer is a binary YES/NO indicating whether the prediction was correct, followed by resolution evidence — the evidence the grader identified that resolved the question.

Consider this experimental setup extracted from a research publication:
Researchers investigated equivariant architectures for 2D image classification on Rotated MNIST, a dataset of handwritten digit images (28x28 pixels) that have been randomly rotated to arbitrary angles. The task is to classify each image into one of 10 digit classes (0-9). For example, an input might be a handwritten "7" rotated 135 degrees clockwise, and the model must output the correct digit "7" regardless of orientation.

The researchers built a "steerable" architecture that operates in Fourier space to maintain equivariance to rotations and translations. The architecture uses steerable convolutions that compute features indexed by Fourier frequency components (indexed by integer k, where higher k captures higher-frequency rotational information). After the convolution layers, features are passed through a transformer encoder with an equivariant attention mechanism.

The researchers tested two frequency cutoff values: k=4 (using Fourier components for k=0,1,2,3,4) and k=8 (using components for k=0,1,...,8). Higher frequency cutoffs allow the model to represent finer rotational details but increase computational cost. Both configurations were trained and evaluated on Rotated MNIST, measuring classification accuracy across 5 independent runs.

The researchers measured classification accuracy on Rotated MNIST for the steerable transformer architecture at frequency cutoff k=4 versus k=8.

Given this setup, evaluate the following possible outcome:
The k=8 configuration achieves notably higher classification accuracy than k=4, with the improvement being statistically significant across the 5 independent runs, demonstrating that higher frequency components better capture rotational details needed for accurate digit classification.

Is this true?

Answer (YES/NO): YES